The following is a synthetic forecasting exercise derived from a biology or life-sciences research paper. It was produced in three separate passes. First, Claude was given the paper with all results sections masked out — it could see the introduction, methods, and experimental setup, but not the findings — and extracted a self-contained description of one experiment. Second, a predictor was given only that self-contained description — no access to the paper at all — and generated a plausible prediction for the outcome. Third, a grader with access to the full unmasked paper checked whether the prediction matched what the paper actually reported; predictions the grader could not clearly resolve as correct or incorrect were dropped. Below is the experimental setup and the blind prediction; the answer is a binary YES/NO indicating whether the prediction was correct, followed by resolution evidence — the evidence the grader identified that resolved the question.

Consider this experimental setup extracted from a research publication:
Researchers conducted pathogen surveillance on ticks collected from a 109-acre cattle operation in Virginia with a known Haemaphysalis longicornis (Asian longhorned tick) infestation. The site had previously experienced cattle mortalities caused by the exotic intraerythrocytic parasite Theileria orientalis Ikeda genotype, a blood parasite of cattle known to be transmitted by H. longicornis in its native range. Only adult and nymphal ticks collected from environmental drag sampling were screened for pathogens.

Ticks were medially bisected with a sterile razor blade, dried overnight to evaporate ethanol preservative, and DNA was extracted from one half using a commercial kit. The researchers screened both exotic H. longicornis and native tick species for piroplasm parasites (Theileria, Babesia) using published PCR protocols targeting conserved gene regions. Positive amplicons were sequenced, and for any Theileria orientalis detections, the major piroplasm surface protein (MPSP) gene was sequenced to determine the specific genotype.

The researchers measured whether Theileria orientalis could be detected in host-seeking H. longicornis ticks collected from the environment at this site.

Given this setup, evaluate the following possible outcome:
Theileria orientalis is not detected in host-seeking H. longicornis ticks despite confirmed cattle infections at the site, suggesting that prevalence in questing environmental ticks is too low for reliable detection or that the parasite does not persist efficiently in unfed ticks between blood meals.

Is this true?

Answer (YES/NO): NO